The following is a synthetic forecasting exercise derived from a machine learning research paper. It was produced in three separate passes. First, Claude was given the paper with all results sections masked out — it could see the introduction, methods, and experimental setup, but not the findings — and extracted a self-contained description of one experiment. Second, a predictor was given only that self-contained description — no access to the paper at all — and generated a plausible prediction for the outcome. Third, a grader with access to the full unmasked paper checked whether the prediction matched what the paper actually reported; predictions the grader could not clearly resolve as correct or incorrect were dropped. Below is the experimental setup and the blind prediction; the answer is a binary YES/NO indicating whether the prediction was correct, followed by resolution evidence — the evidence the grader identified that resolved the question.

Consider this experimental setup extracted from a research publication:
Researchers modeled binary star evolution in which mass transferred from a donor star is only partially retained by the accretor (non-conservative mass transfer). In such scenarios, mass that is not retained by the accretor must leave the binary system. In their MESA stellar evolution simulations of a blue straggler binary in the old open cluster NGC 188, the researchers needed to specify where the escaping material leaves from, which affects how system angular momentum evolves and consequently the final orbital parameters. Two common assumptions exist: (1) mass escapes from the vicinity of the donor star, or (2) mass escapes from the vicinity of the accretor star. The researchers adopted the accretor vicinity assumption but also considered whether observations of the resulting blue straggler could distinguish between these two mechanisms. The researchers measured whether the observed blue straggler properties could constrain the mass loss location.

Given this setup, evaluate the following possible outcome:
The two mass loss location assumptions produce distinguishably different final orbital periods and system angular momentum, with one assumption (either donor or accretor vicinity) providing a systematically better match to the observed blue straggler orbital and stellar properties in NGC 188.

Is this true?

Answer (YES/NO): NO